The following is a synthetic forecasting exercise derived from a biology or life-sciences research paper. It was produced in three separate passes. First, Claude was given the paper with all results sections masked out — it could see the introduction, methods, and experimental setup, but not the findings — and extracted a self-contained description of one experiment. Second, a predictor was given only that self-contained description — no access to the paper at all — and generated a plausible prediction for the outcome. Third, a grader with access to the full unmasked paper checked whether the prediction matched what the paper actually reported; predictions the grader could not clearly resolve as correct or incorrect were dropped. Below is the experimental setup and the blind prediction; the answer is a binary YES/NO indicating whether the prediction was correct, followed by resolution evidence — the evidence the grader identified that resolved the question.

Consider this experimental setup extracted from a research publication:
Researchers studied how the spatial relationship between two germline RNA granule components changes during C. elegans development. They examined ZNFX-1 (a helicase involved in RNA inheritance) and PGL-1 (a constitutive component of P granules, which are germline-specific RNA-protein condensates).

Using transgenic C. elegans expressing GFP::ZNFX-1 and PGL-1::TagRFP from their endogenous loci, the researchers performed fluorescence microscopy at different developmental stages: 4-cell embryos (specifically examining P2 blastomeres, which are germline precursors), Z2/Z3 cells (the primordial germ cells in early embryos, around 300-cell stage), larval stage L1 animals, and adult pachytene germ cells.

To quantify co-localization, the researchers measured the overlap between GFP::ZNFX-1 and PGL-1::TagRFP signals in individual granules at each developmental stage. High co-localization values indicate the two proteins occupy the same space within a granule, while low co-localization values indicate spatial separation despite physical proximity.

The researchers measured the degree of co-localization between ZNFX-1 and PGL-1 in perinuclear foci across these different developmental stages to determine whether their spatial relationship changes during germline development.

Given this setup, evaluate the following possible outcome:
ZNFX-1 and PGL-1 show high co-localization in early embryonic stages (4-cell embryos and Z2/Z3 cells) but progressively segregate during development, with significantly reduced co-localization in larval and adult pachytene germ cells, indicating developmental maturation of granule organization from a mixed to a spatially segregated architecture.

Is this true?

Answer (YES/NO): NO